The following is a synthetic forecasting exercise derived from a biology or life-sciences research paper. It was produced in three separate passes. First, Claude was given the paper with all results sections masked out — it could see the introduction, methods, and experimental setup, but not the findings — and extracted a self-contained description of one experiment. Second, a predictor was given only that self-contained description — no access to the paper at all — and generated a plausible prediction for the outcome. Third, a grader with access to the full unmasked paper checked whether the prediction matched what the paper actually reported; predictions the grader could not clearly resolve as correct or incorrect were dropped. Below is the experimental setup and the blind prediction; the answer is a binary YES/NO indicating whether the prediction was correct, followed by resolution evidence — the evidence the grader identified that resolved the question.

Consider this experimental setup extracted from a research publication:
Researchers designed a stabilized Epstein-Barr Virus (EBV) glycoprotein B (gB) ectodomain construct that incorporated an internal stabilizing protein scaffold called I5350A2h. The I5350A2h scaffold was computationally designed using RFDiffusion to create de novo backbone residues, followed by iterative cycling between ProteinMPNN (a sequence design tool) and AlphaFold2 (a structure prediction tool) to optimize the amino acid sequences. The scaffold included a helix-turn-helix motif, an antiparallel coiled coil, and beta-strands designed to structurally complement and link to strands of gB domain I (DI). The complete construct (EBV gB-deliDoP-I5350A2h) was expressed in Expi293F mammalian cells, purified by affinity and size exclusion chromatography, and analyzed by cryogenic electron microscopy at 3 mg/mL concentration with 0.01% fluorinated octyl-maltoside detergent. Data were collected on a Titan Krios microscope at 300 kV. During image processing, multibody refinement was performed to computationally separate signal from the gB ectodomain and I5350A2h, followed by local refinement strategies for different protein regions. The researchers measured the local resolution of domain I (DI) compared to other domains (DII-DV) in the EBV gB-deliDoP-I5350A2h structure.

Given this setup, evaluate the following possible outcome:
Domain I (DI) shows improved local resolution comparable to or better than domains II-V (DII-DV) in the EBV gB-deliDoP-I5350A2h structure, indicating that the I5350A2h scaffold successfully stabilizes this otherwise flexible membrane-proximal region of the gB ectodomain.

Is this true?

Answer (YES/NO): NO